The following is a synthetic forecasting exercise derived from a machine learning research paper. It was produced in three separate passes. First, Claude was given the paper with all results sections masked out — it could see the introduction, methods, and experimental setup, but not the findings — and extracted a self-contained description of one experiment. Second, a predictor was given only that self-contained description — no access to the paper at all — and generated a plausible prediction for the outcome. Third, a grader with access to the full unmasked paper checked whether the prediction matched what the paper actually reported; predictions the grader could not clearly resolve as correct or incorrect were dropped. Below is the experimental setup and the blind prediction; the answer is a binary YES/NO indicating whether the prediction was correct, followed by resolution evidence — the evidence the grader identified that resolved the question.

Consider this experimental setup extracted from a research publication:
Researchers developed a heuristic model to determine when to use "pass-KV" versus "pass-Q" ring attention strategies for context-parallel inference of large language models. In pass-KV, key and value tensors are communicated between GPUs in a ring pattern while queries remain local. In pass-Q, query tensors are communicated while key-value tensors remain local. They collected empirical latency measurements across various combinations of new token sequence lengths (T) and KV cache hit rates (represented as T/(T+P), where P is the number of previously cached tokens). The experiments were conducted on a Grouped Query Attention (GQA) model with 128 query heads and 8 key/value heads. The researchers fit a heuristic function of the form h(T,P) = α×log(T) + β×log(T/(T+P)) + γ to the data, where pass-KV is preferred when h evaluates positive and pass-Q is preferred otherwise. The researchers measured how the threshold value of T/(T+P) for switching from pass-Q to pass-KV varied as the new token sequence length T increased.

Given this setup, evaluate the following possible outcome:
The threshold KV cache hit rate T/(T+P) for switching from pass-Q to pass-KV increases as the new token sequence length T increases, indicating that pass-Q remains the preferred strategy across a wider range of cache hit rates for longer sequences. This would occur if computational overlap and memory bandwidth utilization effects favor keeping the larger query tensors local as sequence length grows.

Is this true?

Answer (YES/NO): YES